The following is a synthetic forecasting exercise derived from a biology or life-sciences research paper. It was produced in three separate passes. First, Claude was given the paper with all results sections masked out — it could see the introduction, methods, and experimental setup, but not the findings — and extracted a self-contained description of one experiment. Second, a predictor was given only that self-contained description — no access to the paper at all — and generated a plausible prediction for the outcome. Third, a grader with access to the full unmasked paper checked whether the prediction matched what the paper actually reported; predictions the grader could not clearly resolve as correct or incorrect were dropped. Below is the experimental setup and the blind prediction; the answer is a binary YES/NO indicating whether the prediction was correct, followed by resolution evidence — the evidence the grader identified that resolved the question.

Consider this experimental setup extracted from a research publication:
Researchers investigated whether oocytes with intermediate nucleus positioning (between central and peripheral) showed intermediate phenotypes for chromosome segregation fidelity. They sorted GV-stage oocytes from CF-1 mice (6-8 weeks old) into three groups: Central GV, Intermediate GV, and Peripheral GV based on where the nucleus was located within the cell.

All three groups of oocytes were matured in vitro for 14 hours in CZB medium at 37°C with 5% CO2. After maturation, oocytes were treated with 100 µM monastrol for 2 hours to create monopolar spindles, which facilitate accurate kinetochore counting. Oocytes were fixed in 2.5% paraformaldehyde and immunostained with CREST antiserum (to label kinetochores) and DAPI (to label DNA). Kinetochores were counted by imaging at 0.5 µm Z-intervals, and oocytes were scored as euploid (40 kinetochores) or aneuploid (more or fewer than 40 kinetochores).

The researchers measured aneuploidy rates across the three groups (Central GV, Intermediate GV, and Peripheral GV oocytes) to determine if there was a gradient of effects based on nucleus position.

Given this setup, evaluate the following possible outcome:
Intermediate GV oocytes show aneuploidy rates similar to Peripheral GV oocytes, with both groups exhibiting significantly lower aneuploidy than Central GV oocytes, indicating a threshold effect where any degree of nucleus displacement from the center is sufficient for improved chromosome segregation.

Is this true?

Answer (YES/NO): NO